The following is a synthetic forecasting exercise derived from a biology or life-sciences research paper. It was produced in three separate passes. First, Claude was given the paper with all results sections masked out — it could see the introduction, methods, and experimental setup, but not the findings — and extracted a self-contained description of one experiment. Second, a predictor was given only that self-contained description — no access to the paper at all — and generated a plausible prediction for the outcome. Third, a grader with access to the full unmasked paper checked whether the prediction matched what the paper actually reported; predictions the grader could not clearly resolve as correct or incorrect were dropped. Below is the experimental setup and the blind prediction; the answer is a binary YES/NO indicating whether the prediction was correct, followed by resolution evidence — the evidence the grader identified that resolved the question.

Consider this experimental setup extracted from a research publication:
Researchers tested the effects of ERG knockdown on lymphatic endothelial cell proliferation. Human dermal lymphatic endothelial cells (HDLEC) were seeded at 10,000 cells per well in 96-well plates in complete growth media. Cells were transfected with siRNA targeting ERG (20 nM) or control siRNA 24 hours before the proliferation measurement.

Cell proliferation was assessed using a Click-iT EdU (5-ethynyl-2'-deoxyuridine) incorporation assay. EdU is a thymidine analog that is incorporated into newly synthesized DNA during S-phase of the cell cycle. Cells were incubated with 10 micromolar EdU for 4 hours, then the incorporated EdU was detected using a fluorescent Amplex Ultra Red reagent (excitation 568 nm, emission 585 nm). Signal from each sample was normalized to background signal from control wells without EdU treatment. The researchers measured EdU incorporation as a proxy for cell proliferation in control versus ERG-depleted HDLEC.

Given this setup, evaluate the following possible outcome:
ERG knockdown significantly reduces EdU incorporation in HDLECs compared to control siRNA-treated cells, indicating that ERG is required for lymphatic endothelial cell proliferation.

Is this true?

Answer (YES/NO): YES